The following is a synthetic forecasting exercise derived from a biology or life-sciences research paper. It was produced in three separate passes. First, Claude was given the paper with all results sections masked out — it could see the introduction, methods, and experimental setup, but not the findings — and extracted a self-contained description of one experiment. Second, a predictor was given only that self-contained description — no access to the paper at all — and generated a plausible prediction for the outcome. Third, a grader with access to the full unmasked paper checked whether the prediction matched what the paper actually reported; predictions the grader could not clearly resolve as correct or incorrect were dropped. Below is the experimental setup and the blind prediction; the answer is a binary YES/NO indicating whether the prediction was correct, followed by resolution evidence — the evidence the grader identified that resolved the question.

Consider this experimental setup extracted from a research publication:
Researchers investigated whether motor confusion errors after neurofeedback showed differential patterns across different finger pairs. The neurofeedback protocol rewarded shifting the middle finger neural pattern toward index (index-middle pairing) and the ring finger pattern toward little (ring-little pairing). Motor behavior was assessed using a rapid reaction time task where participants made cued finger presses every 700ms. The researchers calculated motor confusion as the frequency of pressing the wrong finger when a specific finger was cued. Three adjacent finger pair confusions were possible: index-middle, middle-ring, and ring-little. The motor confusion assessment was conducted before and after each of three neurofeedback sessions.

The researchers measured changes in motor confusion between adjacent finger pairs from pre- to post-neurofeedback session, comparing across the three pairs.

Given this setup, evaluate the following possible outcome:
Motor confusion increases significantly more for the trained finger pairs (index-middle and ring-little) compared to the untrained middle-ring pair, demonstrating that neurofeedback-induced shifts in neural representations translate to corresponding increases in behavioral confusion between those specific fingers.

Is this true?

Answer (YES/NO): NO